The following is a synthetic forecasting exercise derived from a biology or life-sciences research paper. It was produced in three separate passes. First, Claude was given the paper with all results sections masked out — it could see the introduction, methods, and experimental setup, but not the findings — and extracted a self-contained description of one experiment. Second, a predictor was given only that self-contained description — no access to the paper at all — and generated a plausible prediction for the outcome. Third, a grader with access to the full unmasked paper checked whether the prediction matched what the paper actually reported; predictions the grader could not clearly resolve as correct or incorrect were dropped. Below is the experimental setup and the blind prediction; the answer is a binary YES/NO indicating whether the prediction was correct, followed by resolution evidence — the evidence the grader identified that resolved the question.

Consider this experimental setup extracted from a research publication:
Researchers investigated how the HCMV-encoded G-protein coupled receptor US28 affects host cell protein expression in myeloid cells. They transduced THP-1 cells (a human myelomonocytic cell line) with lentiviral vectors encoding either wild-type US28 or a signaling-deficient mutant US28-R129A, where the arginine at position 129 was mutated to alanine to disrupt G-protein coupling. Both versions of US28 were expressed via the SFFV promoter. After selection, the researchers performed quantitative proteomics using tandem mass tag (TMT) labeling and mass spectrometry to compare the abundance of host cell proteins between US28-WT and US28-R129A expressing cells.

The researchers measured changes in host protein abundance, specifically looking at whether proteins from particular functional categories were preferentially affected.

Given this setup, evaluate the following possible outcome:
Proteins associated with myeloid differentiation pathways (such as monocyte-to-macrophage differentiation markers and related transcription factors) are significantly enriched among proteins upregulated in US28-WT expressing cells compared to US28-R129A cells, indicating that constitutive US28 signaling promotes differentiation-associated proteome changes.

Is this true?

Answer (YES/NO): NO